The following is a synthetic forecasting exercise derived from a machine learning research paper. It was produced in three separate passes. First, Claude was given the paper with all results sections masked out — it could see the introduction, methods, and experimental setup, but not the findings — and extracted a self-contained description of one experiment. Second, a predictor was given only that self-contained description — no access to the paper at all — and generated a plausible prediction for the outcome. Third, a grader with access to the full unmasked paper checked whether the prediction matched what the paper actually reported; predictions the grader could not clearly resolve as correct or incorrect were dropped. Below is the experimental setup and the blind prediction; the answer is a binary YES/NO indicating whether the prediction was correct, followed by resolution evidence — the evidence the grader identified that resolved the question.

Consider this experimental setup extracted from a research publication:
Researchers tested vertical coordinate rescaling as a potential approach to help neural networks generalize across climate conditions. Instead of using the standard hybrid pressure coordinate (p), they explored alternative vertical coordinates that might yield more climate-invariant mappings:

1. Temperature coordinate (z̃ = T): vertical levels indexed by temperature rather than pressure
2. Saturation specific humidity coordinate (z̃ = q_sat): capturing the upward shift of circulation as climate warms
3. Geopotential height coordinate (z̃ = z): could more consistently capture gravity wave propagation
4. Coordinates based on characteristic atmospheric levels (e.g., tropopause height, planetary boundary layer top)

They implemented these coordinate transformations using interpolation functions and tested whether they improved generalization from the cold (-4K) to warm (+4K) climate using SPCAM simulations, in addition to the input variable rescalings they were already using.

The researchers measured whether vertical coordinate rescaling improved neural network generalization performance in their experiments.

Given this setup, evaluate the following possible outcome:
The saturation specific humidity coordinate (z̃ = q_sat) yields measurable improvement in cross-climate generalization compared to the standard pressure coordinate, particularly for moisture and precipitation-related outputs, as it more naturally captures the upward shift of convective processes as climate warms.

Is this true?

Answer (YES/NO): NO